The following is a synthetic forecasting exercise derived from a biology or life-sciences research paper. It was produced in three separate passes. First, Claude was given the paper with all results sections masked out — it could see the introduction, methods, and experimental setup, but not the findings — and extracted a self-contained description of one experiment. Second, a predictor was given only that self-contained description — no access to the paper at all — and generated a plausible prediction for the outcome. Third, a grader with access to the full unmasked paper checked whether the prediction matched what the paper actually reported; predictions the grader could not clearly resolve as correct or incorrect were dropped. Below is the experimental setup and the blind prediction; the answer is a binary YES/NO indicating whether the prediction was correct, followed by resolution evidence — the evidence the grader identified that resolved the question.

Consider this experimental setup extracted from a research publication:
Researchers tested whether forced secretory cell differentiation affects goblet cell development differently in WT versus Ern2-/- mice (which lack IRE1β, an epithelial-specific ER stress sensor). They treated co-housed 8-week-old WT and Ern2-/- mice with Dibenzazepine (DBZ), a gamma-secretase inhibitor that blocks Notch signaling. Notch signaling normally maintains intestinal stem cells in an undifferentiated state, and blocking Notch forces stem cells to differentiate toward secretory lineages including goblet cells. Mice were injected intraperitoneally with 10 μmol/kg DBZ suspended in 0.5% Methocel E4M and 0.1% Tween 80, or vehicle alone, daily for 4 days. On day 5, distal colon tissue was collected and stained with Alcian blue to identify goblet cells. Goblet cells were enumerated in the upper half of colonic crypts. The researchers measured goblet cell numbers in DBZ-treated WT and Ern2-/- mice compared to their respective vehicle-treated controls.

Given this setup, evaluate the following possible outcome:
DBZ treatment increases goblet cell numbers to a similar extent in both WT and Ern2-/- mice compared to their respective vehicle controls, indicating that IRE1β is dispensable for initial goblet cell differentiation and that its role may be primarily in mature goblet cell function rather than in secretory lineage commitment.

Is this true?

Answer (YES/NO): NO